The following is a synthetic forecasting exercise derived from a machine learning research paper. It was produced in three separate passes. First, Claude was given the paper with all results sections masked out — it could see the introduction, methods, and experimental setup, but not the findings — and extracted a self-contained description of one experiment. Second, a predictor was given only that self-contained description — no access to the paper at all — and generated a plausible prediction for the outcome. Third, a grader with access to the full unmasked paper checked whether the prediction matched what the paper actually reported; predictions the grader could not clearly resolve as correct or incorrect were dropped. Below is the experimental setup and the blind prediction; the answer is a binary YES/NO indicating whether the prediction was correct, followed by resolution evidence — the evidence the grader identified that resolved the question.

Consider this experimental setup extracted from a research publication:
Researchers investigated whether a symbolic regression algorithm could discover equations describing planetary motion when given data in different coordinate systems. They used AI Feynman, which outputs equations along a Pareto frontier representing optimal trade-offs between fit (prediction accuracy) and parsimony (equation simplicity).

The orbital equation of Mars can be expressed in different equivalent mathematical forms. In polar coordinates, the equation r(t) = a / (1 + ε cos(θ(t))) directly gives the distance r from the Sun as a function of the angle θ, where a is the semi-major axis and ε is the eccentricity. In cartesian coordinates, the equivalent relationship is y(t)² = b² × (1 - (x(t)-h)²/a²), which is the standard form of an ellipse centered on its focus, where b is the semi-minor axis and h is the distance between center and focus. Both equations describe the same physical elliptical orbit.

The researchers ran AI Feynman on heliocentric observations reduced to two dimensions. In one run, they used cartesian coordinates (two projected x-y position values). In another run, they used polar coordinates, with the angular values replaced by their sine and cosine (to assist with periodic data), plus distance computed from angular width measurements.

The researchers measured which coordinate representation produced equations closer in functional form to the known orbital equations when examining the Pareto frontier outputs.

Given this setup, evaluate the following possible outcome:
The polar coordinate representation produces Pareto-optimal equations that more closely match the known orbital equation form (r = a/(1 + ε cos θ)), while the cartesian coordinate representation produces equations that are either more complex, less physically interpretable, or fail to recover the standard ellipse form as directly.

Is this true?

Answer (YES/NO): YES